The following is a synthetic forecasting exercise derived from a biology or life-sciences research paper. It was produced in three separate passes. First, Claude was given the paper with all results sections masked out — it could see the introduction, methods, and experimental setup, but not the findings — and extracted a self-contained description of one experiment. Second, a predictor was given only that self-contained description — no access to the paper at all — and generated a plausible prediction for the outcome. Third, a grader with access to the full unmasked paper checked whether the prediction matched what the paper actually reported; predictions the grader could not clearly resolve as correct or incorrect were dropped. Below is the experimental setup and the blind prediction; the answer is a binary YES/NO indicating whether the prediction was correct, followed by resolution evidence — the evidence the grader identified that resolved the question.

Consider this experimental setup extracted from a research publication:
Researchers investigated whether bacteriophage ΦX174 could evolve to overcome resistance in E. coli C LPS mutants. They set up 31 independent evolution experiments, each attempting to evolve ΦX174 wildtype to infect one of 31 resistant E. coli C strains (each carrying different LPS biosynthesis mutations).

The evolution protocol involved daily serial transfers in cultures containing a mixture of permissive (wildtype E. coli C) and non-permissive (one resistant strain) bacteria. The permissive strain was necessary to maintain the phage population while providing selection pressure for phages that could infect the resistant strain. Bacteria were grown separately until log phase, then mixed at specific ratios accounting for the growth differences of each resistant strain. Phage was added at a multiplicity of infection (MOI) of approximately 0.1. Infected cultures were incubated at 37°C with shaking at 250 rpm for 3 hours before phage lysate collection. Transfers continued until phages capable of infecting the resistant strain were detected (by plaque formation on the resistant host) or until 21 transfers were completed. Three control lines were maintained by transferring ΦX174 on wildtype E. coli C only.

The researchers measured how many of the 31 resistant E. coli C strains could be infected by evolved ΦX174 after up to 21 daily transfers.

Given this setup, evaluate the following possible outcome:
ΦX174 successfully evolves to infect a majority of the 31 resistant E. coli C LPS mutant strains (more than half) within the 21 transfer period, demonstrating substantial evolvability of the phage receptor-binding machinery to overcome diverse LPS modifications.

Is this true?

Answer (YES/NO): YES